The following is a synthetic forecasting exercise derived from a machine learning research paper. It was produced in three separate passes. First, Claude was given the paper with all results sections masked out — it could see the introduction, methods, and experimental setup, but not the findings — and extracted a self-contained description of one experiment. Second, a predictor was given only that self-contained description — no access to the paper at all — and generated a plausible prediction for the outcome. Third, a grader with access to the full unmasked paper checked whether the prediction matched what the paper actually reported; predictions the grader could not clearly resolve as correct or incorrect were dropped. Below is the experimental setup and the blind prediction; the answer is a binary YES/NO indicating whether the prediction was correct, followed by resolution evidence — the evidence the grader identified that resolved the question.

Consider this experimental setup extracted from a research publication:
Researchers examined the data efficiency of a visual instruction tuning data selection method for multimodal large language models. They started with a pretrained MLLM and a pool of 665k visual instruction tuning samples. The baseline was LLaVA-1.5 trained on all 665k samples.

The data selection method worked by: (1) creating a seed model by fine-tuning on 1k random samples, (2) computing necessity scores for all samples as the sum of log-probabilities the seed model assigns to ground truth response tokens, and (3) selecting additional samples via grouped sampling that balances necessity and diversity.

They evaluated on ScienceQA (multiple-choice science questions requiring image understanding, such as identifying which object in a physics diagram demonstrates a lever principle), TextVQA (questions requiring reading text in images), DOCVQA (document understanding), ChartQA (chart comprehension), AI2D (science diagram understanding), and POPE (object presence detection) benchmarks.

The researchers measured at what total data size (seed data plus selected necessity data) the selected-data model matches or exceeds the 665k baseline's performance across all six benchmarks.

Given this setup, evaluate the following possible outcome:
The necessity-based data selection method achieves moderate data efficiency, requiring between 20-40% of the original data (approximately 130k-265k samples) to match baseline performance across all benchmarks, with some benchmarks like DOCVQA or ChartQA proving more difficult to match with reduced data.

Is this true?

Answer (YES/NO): NO